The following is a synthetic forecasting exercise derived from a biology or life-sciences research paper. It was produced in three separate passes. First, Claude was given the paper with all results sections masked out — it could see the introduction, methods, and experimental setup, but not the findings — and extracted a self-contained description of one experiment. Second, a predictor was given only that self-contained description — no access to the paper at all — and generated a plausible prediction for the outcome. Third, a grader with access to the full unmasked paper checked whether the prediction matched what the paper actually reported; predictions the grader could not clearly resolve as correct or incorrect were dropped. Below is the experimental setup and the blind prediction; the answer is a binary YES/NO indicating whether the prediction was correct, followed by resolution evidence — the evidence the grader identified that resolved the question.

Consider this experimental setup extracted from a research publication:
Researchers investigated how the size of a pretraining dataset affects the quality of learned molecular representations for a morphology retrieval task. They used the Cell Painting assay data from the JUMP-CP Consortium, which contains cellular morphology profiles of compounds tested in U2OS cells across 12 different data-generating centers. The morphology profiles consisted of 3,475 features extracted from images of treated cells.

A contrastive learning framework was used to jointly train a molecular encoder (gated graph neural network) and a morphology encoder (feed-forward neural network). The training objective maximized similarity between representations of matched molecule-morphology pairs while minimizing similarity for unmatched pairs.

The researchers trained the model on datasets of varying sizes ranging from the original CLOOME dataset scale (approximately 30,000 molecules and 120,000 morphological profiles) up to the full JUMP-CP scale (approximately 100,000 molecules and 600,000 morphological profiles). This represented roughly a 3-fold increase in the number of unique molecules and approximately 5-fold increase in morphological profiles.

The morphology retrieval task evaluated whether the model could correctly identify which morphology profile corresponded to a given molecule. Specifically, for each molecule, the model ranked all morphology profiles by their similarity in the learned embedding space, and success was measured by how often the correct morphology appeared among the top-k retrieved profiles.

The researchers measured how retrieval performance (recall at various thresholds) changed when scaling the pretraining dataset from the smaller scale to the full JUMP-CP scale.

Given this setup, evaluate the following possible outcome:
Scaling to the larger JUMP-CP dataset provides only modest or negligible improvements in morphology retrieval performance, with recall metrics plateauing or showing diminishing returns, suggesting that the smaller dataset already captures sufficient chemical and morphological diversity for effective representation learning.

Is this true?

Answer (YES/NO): NO